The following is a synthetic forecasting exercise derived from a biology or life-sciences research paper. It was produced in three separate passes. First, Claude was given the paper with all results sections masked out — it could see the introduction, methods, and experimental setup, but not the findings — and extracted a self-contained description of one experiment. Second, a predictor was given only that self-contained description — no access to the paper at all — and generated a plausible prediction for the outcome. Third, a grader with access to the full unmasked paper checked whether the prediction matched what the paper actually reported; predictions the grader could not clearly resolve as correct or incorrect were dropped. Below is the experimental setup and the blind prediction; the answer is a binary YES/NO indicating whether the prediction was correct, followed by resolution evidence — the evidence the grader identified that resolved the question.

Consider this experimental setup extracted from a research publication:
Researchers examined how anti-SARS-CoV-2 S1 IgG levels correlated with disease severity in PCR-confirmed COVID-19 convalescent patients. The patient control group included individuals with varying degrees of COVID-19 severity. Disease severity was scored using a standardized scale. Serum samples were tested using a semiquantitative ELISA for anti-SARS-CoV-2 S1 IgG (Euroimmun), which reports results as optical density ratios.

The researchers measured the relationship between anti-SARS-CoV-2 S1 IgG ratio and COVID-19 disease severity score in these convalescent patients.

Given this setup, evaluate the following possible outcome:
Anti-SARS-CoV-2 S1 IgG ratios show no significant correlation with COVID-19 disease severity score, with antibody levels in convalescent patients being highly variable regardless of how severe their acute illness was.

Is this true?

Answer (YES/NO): NO